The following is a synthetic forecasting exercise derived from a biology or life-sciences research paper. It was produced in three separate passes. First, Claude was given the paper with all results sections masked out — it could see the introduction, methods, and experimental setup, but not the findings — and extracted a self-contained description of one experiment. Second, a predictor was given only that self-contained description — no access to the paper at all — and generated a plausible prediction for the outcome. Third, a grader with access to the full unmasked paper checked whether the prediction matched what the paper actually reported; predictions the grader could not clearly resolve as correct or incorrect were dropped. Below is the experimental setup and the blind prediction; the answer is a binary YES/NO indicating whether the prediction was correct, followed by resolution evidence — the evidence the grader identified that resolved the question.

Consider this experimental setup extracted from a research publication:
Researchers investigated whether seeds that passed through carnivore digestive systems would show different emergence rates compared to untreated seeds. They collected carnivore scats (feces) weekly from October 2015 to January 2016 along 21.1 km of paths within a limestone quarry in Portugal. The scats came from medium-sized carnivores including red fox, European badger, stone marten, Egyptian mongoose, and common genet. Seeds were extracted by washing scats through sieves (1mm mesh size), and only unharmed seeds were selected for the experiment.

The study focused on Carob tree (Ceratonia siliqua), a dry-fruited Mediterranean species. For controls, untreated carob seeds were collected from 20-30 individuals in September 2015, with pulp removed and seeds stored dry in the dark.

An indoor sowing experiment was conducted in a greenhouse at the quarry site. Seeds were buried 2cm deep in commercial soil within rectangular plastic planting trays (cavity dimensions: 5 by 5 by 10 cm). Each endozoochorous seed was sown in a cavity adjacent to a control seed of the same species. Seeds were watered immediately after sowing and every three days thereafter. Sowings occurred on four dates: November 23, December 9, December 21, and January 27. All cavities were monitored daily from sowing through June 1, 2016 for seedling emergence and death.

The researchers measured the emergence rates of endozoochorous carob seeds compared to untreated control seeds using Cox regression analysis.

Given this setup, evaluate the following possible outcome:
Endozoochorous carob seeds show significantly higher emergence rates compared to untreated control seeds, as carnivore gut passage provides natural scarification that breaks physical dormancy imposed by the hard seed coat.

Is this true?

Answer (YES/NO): NO